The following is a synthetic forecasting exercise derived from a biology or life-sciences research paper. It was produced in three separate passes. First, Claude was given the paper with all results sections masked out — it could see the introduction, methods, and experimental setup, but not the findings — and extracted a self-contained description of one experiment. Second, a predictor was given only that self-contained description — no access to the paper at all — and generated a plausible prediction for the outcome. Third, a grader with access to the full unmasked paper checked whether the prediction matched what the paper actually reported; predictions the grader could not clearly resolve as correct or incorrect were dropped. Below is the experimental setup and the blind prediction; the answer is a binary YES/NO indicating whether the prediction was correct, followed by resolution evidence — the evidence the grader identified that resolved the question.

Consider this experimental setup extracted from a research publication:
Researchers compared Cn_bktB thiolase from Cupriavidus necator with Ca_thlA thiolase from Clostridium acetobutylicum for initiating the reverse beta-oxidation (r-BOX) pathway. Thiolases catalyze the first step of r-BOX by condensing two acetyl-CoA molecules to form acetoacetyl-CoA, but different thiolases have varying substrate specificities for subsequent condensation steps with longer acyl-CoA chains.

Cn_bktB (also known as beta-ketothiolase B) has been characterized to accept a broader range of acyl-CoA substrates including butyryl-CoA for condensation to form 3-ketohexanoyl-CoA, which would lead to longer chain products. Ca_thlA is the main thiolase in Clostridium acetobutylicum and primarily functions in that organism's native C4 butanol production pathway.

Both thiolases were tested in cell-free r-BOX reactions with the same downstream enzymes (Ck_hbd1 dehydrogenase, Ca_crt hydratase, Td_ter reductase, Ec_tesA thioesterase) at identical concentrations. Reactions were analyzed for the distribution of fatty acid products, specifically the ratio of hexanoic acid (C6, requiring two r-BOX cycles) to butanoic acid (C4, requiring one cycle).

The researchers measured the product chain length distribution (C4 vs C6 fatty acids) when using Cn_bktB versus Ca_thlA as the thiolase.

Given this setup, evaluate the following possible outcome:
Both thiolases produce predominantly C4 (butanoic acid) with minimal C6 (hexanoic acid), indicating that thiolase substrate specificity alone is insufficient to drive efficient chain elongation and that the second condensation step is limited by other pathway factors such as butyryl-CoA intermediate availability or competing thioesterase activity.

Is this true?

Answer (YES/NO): NO